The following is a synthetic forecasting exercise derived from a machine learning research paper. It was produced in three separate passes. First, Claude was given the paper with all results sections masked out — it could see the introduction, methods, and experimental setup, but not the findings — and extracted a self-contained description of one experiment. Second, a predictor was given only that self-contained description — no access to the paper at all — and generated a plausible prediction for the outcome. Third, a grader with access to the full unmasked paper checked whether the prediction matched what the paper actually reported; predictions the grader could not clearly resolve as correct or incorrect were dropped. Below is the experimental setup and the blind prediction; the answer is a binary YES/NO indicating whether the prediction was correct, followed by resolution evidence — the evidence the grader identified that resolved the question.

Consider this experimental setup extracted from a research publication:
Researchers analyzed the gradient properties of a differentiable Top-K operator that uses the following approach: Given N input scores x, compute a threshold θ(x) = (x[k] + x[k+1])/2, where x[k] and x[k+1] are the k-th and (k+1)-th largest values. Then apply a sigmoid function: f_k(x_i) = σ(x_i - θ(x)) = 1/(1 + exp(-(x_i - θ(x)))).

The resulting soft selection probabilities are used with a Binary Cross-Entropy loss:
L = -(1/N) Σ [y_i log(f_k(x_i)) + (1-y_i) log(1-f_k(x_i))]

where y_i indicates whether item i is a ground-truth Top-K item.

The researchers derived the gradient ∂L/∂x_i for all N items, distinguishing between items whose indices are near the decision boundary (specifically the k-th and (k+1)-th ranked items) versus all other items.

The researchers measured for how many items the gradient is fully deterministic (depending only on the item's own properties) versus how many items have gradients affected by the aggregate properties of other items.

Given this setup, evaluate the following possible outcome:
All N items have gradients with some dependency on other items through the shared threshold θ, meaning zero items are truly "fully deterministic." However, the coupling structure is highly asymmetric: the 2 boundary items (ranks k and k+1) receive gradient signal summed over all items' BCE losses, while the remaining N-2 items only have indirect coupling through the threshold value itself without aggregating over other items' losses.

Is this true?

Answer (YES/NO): NO